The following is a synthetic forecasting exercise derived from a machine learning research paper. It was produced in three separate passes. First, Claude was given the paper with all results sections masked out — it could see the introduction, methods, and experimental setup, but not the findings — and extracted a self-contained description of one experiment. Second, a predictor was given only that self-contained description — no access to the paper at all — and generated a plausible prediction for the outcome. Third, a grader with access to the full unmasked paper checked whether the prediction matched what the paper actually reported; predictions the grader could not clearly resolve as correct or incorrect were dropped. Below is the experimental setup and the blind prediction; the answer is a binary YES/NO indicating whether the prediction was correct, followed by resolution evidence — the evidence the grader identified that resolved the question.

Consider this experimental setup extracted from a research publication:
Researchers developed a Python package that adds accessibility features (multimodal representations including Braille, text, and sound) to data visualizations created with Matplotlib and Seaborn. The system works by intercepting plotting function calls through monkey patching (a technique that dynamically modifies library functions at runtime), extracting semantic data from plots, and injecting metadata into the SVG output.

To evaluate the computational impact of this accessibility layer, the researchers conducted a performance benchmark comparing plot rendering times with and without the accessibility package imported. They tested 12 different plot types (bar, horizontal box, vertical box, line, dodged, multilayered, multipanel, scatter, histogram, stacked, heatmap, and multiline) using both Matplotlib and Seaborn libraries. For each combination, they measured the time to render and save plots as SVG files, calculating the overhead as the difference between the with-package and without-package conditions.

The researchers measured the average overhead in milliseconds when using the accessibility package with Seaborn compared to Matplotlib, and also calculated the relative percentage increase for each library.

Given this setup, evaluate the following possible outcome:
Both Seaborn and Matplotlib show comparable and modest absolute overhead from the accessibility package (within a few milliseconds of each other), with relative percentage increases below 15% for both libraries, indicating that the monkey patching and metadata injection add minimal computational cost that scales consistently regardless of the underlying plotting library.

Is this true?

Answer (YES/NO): NO